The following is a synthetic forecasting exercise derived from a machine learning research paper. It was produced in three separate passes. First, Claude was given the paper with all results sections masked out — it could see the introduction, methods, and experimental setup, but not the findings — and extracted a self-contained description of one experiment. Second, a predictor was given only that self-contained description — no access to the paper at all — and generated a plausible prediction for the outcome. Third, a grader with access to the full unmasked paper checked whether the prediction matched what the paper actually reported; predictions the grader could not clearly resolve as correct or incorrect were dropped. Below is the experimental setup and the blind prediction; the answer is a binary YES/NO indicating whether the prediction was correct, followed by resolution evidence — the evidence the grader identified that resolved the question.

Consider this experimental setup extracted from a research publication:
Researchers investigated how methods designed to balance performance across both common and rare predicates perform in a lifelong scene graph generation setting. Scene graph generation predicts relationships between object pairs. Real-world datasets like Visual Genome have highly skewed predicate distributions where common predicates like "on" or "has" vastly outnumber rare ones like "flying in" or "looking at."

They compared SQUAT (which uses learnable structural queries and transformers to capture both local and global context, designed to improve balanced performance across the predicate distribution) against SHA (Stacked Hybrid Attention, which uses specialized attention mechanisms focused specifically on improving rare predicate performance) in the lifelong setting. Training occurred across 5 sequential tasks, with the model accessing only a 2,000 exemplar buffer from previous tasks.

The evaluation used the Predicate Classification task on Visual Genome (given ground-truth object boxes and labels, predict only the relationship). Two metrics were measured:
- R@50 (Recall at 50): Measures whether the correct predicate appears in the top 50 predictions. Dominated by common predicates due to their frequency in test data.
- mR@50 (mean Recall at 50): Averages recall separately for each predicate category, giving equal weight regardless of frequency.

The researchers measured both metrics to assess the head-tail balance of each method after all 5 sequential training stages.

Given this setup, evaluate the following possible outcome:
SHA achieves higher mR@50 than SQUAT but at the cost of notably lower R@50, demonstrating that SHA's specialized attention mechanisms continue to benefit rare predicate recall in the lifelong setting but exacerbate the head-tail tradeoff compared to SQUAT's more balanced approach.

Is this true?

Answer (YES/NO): YES